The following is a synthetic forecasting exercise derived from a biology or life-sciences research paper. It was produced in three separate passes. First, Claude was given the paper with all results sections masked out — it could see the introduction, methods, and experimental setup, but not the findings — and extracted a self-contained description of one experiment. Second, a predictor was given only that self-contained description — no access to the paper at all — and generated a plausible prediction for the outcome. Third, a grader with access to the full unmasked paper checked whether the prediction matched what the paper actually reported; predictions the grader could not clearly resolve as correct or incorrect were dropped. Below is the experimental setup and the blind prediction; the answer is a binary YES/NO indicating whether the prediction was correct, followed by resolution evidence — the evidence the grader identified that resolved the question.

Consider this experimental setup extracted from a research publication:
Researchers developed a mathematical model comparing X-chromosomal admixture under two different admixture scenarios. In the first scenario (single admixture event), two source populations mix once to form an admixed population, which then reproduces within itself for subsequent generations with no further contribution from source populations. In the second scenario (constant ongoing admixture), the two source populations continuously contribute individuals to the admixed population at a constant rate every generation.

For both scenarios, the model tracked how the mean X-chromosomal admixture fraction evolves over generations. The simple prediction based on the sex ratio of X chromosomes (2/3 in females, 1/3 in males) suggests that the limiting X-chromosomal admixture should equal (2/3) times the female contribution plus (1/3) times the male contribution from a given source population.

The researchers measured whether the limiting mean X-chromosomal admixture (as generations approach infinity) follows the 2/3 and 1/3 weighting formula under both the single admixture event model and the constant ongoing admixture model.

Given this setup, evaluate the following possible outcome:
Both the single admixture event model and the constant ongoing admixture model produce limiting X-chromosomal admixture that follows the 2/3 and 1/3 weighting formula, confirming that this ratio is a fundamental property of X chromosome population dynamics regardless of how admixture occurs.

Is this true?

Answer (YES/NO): NO